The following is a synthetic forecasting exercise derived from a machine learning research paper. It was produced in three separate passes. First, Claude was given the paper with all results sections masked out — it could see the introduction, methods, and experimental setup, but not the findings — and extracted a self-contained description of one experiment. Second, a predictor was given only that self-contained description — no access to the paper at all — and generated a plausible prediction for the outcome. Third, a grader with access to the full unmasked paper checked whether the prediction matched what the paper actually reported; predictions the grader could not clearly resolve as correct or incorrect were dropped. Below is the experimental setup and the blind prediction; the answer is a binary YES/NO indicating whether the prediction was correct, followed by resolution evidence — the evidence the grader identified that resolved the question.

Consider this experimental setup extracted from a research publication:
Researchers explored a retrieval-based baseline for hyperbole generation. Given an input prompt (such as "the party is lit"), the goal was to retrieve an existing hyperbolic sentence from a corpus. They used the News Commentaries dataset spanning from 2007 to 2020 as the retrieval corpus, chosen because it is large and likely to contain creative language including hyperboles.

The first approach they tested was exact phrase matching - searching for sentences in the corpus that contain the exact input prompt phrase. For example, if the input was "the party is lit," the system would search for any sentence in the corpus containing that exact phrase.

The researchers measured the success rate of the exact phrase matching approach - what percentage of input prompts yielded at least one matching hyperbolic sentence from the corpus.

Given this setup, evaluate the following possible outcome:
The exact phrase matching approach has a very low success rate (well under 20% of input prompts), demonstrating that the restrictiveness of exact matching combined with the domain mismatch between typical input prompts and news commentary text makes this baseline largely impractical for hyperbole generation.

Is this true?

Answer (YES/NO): YES